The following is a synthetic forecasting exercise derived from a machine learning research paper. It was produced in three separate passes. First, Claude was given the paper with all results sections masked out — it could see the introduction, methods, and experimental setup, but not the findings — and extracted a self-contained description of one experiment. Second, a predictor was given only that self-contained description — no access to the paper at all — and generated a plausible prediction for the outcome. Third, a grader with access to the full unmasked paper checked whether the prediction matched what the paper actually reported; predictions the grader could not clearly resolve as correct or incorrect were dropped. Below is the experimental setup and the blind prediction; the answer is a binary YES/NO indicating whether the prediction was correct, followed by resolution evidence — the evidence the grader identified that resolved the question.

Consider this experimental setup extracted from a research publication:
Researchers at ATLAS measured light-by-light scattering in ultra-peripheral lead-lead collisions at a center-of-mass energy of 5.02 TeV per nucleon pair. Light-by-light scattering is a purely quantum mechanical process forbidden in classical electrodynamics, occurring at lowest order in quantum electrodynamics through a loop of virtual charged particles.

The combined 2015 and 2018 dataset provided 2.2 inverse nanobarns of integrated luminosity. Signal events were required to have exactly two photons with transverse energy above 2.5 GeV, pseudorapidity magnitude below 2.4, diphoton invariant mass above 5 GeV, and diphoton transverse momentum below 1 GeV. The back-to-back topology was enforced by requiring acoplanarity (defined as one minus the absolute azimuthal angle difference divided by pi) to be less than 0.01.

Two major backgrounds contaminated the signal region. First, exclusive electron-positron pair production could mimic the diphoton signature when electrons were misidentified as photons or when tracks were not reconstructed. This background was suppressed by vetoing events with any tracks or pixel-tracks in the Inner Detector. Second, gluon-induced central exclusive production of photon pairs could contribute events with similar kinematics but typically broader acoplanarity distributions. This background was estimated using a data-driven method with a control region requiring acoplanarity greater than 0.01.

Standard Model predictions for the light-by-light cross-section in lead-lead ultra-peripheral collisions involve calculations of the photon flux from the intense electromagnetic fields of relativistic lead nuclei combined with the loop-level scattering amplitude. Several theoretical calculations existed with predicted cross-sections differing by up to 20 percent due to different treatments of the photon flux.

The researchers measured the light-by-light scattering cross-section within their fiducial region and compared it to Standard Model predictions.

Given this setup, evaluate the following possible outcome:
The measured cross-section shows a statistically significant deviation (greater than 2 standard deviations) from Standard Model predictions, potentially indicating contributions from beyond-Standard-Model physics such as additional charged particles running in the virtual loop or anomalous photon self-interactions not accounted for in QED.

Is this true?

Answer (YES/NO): NO